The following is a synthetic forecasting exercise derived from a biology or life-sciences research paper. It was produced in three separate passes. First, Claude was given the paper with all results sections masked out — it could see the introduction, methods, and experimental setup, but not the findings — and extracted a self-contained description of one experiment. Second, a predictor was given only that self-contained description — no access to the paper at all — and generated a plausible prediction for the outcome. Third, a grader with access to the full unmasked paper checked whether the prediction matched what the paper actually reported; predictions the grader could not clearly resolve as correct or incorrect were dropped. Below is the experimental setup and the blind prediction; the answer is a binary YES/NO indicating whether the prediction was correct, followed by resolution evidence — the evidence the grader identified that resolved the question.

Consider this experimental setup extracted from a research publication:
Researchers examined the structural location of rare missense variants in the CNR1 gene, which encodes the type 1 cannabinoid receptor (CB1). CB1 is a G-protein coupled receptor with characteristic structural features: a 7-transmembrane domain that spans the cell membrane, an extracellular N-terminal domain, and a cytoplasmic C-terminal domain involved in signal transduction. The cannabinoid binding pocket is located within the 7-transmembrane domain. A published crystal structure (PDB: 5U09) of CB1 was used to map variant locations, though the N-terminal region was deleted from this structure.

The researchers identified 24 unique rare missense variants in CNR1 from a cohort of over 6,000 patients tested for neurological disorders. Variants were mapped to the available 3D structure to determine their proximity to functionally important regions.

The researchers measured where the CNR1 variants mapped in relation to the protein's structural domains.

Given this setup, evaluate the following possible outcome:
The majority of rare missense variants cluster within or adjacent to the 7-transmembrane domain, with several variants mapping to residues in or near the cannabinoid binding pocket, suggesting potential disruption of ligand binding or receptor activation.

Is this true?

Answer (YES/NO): YES